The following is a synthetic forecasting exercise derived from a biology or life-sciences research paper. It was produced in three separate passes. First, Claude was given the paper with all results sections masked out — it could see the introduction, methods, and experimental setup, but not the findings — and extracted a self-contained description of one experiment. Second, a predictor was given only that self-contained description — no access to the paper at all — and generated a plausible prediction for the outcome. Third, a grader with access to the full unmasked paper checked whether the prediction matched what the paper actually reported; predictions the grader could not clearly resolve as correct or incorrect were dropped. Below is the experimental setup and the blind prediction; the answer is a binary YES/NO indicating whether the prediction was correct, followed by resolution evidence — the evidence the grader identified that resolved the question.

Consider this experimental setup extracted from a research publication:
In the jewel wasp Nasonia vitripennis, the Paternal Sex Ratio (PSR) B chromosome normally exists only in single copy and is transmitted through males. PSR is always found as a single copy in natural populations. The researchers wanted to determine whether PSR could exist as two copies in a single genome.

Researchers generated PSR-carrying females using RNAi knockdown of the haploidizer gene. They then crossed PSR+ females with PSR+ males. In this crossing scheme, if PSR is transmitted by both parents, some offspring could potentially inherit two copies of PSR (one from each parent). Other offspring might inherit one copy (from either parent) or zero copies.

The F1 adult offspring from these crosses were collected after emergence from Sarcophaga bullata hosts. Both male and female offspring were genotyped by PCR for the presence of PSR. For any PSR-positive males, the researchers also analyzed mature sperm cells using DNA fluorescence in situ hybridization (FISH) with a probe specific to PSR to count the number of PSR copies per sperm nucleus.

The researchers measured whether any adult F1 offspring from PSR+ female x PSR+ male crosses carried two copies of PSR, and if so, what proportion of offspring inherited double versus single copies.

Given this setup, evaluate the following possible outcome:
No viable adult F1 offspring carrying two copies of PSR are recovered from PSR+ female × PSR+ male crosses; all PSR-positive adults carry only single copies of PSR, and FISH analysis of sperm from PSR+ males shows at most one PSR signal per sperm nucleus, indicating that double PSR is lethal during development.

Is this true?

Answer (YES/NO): YES